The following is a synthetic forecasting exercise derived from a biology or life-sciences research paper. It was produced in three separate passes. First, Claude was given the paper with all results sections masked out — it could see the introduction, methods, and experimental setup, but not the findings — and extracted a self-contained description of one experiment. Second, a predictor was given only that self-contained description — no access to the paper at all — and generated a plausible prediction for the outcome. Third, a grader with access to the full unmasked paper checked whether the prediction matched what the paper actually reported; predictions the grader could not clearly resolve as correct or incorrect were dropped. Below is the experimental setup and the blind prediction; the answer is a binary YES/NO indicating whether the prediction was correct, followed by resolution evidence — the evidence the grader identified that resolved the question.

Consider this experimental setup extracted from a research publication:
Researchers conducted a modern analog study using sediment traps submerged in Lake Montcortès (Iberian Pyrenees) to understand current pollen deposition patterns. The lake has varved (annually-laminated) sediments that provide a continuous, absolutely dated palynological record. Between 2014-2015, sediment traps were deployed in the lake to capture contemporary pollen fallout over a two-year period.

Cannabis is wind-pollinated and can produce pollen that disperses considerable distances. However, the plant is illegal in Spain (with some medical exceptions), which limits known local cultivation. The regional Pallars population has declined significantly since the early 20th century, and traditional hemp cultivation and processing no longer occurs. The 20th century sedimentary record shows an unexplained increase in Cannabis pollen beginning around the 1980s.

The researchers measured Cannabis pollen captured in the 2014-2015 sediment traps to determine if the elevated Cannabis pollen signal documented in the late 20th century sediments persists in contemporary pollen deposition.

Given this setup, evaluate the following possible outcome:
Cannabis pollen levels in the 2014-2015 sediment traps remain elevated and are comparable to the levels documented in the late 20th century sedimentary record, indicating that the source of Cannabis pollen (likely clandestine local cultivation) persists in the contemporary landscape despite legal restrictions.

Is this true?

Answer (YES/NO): NO